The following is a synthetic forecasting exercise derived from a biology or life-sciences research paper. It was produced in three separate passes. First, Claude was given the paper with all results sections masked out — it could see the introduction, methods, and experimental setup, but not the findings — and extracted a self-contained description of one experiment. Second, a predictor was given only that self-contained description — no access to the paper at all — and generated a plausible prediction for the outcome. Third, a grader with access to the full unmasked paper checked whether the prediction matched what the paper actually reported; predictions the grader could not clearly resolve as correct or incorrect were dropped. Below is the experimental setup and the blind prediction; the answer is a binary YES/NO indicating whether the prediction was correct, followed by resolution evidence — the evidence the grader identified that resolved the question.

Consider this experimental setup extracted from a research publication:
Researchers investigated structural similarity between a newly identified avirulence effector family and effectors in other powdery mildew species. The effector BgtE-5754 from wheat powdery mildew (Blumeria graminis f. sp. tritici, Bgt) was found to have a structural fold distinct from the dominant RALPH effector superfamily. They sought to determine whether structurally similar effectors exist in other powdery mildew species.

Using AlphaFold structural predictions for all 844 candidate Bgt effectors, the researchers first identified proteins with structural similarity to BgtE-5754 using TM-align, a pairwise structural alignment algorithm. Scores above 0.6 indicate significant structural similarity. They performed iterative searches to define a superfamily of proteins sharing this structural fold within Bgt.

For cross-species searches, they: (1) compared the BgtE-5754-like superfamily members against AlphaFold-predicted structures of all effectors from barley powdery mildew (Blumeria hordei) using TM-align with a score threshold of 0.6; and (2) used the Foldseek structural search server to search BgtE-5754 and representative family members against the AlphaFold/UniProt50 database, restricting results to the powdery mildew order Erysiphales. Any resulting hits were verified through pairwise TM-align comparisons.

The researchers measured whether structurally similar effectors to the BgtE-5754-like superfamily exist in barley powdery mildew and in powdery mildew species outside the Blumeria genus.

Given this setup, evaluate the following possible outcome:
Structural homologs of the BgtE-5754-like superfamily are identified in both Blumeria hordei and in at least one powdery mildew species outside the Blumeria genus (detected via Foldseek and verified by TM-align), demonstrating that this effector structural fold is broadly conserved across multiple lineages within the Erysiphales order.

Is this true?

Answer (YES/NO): NO